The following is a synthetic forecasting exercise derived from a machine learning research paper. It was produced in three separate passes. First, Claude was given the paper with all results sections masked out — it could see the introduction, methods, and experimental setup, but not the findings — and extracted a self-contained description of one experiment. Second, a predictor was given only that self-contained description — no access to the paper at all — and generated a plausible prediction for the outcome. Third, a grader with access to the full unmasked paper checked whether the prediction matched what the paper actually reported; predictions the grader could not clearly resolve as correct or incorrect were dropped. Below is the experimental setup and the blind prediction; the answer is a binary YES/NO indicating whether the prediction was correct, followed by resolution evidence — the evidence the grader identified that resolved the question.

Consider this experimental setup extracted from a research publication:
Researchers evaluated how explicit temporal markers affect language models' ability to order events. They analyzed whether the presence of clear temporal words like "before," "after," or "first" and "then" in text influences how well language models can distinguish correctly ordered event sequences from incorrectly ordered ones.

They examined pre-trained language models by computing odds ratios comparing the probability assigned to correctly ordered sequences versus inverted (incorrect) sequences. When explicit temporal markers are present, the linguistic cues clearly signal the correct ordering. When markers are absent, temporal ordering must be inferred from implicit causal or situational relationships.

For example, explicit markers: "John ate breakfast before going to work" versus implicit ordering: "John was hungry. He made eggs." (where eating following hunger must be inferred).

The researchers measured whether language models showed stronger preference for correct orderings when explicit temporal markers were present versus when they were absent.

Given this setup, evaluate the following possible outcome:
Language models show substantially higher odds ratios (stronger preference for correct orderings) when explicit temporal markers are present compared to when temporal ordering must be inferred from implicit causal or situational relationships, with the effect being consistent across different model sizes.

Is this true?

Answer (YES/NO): NO